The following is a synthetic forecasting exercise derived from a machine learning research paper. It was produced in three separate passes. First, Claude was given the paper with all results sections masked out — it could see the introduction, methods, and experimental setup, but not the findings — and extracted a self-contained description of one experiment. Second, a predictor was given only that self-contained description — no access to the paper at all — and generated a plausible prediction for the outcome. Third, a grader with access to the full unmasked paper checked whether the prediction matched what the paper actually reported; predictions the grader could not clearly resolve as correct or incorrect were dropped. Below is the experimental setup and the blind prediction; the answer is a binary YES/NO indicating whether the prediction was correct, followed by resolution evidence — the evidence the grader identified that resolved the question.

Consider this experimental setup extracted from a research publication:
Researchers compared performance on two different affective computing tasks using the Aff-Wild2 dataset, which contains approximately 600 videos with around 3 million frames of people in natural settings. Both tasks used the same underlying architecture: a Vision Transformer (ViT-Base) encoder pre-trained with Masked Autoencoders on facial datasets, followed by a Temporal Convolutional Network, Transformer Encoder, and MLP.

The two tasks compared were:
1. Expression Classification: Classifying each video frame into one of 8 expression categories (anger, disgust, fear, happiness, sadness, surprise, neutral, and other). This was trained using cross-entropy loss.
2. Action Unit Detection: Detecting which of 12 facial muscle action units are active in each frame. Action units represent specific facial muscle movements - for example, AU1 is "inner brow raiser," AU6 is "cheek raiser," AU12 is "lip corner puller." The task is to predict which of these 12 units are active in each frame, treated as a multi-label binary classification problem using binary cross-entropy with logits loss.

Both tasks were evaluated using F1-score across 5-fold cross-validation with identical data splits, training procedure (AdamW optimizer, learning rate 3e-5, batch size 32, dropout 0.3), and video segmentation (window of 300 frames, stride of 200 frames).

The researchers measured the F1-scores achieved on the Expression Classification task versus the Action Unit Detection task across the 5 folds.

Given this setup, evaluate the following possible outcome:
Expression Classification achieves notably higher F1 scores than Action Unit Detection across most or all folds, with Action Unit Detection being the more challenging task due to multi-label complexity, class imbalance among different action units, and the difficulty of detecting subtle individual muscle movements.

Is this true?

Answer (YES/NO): NO